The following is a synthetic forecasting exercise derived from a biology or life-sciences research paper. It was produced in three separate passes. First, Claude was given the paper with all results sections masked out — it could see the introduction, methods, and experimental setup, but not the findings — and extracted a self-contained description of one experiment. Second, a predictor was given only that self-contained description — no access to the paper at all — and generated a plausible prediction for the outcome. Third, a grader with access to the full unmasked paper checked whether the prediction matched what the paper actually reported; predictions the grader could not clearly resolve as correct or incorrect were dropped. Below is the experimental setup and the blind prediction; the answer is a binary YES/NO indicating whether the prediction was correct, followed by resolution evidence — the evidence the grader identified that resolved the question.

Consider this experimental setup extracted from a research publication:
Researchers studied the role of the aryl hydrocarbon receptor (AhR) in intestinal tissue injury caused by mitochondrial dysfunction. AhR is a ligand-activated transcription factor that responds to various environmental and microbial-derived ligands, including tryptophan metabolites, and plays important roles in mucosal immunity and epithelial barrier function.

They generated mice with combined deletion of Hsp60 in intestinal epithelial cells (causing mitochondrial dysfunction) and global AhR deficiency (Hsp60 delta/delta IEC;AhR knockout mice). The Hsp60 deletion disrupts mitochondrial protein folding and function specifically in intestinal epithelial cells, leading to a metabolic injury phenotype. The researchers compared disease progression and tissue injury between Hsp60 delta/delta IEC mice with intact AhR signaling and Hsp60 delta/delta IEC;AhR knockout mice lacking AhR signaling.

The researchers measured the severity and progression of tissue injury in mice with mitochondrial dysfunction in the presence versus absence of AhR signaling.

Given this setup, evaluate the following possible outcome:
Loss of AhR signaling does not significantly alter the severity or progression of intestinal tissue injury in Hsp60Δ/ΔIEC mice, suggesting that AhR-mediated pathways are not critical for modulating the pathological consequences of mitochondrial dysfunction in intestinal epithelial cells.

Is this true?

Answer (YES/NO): NO